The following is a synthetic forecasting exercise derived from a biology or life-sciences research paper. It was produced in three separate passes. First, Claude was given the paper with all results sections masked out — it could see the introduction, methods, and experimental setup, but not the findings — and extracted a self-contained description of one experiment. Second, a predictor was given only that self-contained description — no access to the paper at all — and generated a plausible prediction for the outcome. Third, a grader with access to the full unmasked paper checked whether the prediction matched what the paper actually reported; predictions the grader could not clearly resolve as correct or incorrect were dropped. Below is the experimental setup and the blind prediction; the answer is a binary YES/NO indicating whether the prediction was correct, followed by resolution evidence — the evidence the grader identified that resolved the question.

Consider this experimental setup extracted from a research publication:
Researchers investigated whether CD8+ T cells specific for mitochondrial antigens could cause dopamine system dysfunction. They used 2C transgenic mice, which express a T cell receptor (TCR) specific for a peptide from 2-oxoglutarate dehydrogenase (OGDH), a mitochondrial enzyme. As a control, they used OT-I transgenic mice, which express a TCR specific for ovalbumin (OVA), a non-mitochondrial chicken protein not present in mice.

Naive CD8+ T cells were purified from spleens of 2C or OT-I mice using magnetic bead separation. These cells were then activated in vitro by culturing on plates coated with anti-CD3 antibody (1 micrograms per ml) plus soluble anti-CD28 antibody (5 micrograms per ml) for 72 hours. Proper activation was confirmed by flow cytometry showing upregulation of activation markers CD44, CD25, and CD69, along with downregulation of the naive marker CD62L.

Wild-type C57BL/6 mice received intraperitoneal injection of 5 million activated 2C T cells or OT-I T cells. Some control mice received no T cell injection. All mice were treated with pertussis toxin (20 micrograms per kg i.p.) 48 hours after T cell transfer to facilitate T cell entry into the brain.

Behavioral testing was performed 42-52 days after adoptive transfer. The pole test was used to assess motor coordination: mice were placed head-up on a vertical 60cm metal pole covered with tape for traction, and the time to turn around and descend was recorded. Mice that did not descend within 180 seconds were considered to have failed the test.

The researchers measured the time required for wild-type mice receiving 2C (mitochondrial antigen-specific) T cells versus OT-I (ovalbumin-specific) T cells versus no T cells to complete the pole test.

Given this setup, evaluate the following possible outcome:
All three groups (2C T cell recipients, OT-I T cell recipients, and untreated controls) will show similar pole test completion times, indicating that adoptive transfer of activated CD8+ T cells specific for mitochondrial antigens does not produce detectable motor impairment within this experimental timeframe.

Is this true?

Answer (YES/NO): NO